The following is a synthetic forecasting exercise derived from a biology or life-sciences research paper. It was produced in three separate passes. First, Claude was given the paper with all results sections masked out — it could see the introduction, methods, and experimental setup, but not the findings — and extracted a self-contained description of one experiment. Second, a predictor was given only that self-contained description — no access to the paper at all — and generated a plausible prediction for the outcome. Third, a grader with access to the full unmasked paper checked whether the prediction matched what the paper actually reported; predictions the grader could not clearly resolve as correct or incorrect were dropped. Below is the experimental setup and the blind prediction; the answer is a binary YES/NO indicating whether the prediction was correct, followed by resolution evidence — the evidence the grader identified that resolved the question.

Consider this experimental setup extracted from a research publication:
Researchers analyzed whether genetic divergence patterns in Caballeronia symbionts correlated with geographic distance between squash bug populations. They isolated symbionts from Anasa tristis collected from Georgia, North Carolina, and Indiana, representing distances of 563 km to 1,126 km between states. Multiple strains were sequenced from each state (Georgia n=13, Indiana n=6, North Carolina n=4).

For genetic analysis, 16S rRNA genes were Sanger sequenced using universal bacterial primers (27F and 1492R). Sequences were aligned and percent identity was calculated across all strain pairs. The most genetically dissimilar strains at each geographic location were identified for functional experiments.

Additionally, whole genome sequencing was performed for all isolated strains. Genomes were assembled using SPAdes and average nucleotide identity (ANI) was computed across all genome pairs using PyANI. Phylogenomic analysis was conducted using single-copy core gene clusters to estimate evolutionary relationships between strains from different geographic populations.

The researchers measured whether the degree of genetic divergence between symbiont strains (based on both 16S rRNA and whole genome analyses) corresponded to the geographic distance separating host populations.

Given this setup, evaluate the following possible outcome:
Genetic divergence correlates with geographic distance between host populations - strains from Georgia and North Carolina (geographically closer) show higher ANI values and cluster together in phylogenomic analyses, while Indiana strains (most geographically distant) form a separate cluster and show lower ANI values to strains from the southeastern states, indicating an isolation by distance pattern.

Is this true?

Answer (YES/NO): NO